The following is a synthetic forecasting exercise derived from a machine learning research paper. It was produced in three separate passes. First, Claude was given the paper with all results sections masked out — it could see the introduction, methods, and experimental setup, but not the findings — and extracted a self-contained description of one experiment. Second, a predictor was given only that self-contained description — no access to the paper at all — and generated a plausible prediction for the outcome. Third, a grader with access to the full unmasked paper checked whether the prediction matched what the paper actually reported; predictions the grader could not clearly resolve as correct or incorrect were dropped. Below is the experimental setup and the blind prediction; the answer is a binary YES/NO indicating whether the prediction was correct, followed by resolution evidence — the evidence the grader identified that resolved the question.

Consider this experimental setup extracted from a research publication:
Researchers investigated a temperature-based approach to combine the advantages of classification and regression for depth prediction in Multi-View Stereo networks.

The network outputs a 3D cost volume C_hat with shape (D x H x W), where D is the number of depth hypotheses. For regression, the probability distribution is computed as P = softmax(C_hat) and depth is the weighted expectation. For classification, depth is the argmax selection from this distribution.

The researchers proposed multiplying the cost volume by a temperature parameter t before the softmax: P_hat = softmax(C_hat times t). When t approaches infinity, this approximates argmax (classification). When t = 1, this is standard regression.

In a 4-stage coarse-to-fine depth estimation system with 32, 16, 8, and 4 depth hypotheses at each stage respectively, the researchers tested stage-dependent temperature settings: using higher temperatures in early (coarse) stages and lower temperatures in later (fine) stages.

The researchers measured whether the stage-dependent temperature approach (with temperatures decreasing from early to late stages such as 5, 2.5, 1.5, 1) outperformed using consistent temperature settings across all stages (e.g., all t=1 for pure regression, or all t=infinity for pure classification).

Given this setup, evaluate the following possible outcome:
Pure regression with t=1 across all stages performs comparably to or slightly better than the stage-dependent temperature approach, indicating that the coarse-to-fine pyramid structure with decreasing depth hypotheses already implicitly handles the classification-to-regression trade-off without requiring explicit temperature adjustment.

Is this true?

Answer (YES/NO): NO